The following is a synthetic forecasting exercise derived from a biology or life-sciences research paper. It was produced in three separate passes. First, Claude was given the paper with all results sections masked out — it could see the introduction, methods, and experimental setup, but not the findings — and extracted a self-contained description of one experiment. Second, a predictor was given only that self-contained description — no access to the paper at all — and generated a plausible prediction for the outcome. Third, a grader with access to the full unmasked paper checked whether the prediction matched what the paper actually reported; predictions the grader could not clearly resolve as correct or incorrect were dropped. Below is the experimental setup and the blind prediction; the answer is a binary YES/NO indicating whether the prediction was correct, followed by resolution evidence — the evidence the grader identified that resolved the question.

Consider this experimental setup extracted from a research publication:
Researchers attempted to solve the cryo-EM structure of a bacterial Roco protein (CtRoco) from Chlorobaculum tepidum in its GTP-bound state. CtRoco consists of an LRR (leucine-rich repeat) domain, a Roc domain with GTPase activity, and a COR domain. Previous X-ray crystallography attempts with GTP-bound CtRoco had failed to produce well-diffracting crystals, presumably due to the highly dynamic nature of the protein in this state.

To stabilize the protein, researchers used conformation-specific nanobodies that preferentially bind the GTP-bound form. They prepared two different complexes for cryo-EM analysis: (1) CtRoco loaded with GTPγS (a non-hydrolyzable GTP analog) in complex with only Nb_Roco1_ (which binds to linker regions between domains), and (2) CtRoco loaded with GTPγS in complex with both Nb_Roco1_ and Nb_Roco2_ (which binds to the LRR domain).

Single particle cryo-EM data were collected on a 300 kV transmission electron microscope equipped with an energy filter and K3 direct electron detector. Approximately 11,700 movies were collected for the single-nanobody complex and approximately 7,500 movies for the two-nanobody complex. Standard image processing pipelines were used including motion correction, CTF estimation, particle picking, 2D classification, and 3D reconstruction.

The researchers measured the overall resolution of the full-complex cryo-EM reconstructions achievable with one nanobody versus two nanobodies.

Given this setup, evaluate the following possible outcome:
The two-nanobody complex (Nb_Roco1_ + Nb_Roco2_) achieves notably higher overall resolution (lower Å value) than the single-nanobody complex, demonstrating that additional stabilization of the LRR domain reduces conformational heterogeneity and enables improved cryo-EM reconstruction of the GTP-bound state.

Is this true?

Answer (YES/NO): NO